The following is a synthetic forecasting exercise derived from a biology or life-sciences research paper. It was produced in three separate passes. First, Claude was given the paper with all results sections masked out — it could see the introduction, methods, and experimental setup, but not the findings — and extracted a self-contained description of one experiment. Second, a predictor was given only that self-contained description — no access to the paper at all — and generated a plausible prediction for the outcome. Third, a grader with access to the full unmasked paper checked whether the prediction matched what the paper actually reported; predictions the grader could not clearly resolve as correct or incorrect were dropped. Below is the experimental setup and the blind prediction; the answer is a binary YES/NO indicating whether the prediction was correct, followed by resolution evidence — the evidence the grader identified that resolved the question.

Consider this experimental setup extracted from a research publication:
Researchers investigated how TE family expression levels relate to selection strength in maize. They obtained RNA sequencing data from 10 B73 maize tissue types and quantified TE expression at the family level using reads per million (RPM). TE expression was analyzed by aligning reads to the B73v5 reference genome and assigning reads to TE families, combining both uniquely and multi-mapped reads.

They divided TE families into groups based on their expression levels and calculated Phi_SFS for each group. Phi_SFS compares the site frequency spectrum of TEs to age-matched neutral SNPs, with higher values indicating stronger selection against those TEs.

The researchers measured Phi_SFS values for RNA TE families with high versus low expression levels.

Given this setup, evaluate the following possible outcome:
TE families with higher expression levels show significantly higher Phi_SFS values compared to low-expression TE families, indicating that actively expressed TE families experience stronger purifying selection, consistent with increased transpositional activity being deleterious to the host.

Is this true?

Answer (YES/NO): NO